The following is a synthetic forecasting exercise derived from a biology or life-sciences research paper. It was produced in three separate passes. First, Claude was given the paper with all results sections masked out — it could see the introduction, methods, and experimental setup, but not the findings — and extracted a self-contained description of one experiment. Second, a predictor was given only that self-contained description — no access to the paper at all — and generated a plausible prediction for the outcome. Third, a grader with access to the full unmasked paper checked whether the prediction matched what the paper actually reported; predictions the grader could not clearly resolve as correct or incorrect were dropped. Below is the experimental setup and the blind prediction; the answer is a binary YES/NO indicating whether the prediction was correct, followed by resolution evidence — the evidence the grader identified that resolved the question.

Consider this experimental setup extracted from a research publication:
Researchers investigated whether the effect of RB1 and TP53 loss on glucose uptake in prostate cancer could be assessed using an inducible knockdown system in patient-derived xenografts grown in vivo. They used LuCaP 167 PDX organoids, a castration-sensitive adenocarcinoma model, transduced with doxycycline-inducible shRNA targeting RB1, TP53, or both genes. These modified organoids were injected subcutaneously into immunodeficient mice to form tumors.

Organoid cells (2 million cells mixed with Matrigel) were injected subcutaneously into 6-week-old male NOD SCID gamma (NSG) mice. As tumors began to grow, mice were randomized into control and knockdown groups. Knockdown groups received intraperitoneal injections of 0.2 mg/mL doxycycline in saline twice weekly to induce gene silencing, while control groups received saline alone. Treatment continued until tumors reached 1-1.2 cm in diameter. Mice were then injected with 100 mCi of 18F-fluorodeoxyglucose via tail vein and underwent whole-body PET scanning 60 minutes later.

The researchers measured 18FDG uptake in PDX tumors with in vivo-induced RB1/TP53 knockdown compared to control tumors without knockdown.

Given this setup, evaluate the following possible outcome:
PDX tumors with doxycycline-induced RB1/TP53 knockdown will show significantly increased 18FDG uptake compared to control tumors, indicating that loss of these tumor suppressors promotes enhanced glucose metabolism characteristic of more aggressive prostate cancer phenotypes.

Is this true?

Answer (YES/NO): NO